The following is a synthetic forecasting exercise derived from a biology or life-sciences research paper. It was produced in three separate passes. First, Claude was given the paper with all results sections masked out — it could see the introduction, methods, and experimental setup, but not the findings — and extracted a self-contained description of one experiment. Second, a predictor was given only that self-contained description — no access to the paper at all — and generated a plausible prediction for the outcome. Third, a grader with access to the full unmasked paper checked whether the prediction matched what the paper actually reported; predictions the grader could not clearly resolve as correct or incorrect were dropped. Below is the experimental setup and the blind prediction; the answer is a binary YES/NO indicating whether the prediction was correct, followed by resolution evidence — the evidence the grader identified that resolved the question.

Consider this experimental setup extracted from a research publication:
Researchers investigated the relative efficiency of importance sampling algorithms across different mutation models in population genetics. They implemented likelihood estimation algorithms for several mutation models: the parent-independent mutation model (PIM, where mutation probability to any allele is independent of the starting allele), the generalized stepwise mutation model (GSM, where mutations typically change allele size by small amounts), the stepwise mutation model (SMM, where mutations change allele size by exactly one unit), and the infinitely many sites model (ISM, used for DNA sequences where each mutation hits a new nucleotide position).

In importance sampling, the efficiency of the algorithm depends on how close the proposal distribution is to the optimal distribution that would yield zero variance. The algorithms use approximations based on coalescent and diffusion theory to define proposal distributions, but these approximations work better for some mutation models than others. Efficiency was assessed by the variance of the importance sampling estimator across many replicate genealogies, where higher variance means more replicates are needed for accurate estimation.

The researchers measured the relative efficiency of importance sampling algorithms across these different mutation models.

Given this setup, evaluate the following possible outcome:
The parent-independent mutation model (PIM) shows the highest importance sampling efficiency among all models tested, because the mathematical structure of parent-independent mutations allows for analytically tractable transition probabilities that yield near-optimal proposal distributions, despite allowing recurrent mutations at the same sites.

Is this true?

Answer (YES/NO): YES